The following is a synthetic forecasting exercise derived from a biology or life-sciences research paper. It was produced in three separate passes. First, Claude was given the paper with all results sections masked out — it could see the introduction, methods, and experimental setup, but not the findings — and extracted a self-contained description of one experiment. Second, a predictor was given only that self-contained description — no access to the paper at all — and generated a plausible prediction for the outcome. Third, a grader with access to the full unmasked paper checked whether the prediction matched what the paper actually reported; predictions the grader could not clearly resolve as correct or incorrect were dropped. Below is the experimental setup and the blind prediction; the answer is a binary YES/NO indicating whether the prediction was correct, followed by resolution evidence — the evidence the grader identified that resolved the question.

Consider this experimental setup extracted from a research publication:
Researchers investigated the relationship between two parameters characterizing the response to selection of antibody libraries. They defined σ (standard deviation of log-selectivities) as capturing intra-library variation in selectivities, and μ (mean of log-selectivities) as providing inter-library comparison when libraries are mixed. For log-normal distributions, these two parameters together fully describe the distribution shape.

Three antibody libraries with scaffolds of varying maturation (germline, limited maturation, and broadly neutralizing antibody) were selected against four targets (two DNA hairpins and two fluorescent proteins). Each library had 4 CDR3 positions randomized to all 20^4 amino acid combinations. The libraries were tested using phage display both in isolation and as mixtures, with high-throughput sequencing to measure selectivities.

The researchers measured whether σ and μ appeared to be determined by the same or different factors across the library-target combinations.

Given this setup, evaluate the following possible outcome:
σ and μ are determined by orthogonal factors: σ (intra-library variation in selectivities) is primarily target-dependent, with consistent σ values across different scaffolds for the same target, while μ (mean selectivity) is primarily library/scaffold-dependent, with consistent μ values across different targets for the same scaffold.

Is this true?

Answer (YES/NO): NO